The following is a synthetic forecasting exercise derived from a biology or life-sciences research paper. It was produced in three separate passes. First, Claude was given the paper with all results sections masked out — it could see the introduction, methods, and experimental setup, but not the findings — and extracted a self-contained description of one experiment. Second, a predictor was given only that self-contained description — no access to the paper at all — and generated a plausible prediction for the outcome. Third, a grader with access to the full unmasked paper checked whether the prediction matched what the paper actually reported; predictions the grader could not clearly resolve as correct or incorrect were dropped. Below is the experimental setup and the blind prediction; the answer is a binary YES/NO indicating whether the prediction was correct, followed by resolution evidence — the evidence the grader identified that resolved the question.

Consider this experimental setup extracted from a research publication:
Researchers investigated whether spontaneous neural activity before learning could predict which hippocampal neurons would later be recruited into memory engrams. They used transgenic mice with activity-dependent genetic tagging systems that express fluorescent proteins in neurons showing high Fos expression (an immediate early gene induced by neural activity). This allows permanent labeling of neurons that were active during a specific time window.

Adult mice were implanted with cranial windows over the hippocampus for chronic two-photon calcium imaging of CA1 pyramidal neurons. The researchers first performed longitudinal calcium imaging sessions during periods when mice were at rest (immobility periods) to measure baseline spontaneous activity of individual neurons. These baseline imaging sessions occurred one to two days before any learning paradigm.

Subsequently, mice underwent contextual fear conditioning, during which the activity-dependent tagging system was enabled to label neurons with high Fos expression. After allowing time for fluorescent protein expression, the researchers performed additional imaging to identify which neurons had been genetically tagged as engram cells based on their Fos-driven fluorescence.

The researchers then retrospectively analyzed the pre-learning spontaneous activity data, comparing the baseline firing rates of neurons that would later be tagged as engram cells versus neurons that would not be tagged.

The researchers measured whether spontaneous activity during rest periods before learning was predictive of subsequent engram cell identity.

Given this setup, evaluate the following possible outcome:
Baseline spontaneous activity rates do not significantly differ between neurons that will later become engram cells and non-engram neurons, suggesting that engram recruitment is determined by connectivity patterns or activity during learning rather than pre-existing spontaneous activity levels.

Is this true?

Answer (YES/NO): NO